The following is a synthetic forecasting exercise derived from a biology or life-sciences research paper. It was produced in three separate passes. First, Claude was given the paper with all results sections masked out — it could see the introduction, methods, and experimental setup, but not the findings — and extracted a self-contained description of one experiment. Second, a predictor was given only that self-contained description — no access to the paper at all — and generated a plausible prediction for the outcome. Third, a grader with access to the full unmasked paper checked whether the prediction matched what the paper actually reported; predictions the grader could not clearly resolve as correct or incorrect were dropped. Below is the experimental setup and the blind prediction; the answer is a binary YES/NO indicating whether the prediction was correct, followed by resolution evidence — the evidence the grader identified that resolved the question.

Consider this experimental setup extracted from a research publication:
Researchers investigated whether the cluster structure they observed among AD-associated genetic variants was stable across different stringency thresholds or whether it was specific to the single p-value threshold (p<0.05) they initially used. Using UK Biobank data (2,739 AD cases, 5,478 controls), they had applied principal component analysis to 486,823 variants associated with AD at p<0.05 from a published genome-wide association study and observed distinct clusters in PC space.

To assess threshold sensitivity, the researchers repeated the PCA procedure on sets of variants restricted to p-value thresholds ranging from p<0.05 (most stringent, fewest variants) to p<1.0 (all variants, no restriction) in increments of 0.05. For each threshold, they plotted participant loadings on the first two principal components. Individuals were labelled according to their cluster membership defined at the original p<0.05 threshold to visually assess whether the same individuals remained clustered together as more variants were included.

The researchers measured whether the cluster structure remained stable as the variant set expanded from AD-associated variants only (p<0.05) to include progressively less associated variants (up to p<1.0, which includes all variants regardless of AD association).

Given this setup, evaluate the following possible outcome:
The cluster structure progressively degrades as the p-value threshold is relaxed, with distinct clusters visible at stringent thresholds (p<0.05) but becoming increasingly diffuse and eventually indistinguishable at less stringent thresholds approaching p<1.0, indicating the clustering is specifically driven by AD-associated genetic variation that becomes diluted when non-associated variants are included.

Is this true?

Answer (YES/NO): YES